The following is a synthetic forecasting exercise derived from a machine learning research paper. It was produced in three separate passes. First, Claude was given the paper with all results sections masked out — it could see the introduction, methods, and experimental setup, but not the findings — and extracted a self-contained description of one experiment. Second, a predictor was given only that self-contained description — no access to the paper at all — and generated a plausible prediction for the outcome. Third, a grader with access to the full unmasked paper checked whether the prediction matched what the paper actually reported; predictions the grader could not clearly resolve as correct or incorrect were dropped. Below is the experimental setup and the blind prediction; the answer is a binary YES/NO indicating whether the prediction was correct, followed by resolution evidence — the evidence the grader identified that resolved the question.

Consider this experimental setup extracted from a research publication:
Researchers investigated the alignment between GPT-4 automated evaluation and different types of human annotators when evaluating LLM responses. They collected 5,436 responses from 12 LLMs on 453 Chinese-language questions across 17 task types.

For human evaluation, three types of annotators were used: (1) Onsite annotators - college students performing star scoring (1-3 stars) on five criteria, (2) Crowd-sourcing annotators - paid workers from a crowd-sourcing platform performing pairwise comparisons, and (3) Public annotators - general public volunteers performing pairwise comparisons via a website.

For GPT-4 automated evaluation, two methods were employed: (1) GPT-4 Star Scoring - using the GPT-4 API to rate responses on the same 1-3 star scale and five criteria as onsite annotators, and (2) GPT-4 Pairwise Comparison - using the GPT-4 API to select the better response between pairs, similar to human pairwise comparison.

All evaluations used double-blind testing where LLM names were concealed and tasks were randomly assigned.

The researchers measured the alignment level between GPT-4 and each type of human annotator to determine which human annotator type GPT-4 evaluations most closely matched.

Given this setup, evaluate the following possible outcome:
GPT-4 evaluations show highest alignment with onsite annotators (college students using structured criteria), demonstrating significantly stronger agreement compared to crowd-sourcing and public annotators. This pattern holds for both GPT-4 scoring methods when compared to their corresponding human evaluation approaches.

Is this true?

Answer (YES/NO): YES